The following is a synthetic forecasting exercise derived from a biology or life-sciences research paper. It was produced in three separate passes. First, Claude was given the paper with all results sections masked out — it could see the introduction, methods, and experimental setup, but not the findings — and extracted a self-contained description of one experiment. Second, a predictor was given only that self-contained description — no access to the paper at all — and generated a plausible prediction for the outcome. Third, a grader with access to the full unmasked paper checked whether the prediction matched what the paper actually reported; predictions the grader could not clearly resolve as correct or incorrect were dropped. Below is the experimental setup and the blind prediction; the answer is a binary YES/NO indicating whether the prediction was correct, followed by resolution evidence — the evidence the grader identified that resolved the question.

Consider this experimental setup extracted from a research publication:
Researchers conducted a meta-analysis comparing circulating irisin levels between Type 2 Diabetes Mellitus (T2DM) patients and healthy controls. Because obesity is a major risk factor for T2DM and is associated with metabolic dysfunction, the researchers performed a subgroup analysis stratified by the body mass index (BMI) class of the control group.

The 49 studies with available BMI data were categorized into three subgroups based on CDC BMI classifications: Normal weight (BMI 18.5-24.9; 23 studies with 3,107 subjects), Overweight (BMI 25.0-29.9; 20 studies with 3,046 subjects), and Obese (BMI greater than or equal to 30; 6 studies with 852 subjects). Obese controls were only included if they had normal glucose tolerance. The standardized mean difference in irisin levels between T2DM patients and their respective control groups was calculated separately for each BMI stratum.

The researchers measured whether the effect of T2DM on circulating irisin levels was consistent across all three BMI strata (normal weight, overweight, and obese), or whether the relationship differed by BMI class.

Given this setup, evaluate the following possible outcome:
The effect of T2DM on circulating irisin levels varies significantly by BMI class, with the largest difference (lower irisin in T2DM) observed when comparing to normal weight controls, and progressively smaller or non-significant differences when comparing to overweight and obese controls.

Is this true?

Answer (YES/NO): NO